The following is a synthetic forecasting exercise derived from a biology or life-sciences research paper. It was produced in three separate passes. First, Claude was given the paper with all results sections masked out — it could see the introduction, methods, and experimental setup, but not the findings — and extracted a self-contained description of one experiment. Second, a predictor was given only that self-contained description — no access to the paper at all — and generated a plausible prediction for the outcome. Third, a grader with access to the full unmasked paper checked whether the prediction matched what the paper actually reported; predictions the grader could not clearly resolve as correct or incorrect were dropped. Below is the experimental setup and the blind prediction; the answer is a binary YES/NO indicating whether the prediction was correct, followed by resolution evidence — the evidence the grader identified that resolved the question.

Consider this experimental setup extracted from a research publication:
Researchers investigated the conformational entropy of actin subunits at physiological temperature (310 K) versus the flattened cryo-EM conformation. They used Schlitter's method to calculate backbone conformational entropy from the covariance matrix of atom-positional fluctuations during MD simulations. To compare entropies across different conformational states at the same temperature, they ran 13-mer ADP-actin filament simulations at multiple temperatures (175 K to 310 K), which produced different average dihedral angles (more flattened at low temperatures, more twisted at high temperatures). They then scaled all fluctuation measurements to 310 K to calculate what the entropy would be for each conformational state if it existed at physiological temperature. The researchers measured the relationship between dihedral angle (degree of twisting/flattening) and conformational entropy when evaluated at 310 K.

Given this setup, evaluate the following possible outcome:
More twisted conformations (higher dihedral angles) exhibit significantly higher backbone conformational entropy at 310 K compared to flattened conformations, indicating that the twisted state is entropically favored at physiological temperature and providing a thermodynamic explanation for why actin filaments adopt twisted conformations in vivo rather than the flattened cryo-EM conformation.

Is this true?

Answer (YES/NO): YES